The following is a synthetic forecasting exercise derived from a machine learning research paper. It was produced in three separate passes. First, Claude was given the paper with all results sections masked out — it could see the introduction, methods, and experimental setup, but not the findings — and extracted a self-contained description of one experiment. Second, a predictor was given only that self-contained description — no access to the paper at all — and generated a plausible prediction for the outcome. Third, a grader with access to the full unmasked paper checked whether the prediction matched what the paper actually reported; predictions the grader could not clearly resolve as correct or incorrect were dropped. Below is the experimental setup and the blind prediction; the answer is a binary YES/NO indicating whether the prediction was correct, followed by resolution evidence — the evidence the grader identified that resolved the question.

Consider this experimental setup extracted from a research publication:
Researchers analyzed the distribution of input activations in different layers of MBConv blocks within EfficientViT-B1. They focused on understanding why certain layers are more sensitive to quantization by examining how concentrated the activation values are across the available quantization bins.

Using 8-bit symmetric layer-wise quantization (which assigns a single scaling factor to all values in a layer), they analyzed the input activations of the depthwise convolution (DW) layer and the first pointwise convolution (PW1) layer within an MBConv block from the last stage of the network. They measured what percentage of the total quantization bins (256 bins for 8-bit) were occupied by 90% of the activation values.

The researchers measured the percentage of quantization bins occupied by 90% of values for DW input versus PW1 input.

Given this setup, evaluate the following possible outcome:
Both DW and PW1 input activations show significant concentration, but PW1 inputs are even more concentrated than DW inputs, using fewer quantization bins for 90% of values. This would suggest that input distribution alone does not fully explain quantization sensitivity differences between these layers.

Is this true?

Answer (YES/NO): NO